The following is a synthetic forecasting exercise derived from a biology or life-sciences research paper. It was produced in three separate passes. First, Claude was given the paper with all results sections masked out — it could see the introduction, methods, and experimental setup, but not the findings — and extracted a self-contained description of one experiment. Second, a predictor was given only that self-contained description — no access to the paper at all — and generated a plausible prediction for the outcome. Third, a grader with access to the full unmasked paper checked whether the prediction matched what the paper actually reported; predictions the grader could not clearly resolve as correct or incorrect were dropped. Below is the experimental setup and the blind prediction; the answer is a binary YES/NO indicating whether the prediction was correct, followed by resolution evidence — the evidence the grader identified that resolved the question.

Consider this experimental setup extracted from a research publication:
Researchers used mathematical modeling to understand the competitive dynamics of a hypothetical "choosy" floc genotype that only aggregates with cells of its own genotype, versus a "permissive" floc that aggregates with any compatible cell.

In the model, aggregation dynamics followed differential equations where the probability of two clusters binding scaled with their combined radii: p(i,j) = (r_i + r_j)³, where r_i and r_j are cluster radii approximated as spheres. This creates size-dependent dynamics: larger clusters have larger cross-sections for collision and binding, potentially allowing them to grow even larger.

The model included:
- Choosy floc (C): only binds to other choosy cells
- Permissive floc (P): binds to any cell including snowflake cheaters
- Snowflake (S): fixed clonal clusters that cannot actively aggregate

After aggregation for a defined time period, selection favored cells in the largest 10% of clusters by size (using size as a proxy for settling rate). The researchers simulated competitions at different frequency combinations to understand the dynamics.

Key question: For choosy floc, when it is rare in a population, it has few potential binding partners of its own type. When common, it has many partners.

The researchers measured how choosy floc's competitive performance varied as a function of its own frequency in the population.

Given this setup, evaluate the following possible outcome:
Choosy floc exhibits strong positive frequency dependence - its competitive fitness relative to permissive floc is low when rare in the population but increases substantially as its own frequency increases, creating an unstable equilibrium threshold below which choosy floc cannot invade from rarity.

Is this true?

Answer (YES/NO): YES